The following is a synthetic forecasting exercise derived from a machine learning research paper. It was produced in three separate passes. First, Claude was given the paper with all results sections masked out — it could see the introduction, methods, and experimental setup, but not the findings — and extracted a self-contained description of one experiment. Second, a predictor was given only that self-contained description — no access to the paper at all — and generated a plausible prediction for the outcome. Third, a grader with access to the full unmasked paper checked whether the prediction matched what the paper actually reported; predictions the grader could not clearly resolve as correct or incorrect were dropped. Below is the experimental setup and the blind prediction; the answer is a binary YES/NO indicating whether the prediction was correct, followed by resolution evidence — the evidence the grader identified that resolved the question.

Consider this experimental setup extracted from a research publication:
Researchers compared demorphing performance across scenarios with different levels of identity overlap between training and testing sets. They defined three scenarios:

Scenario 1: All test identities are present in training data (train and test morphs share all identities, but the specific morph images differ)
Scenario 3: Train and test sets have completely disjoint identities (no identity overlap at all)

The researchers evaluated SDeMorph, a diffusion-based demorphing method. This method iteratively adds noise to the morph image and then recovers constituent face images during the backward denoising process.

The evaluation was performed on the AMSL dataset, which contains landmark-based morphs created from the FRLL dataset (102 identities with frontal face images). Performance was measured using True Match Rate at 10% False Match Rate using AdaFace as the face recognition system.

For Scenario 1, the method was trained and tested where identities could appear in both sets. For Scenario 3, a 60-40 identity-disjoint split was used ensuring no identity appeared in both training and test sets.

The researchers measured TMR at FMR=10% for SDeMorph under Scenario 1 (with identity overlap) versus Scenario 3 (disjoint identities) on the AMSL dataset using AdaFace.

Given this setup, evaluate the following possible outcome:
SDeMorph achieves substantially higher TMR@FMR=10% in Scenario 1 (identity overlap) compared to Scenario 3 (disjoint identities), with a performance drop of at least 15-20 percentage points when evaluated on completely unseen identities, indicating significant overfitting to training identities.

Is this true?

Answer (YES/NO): YES